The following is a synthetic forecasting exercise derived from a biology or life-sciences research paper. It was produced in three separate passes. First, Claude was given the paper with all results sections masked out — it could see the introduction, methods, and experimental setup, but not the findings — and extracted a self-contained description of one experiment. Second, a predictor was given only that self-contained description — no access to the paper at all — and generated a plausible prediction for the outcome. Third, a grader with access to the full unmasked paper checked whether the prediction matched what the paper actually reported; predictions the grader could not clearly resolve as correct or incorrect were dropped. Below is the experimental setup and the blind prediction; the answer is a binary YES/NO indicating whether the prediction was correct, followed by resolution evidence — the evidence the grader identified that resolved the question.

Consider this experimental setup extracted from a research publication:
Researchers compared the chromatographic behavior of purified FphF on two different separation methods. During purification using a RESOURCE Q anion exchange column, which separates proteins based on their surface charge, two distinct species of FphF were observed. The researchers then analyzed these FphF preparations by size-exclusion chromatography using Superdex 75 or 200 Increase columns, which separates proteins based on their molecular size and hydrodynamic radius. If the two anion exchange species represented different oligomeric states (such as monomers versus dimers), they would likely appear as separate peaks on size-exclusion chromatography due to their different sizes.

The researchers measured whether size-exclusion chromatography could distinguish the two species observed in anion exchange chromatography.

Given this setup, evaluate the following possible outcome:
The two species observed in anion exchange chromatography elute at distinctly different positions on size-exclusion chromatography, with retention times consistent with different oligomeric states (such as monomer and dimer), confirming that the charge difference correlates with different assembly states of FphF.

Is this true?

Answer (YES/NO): NO